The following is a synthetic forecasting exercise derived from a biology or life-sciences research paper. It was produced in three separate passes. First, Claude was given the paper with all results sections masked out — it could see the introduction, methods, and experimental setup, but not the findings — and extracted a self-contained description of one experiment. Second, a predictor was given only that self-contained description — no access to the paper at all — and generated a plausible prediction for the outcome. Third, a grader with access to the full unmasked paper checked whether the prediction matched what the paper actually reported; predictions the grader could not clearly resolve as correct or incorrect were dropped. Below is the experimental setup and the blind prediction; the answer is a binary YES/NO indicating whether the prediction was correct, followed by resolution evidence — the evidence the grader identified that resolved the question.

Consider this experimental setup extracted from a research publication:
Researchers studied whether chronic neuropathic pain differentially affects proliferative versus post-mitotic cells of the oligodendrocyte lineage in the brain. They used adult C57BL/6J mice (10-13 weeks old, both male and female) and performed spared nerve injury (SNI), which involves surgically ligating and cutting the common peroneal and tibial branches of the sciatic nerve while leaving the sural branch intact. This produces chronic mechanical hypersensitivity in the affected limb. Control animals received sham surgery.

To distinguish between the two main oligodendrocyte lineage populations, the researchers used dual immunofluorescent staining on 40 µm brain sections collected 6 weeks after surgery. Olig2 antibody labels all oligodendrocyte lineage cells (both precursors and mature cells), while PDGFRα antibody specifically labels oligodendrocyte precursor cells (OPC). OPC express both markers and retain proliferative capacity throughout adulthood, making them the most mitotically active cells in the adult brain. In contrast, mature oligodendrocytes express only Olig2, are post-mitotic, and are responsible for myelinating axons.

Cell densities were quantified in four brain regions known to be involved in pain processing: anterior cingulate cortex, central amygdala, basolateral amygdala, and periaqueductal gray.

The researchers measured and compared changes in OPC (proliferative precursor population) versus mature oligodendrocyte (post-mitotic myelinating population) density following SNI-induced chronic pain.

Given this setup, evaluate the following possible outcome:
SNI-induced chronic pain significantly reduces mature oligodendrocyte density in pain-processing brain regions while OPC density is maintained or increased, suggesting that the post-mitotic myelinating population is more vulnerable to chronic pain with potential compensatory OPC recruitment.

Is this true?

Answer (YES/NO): NO